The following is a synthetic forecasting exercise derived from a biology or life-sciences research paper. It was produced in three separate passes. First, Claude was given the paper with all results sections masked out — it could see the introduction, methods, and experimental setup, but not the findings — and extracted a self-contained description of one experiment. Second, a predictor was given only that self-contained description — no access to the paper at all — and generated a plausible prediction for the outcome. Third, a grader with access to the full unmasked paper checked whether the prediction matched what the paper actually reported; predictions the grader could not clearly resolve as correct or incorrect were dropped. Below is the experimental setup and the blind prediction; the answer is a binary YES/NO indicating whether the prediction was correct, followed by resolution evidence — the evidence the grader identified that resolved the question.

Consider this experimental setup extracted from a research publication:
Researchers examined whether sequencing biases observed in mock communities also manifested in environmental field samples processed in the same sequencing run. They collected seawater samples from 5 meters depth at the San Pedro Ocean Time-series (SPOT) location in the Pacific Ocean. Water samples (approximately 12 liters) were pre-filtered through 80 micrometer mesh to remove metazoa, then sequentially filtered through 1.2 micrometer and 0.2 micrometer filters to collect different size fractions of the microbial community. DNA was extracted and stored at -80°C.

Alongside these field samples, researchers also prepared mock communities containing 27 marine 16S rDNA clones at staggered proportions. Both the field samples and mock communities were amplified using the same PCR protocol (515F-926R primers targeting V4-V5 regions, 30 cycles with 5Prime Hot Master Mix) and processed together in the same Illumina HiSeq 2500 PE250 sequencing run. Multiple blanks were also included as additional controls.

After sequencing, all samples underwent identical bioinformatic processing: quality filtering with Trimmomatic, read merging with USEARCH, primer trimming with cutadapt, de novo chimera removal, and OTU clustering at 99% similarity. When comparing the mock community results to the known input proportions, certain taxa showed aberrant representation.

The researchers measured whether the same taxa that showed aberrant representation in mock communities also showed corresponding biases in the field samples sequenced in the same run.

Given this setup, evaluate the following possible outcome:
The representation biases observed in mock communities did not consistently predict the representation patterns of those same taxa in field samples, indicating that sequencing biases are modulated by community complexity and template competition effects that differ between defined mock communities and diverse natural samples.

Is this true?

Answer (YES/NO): NO